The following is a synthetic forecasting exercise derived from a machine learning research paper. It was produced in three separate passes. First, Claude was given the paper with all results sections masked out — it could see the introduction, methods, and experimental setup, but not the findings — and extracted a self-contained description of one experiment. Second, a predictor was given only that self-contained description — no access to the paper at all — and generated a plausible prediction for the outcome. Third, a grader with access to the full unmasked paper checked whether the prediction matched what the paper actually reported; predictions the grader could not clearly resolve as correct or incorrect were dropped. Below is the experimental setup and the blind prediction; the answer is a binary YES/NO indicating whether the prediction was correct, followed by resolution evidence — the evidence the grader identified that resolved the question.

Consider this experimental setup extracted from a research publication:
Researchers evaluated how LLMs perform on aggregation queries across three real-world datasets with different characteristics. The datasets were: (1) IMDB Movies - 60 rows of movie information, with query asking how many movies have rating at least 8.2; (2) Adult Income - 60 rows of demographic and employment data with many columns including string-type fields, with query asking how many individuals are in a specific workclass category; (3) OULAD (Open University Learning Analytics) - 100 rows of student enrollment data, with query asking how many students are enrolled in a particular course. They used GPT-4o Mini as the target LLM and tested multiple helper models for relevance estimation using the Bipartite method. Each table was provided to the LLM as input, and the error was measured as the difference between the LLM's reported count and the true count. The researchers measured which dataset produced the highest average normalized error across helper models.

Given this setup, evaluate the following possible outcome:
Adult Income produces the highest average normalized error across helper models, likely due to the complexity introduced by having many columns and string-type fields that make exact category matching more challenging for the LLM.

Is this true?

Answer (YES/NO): YES